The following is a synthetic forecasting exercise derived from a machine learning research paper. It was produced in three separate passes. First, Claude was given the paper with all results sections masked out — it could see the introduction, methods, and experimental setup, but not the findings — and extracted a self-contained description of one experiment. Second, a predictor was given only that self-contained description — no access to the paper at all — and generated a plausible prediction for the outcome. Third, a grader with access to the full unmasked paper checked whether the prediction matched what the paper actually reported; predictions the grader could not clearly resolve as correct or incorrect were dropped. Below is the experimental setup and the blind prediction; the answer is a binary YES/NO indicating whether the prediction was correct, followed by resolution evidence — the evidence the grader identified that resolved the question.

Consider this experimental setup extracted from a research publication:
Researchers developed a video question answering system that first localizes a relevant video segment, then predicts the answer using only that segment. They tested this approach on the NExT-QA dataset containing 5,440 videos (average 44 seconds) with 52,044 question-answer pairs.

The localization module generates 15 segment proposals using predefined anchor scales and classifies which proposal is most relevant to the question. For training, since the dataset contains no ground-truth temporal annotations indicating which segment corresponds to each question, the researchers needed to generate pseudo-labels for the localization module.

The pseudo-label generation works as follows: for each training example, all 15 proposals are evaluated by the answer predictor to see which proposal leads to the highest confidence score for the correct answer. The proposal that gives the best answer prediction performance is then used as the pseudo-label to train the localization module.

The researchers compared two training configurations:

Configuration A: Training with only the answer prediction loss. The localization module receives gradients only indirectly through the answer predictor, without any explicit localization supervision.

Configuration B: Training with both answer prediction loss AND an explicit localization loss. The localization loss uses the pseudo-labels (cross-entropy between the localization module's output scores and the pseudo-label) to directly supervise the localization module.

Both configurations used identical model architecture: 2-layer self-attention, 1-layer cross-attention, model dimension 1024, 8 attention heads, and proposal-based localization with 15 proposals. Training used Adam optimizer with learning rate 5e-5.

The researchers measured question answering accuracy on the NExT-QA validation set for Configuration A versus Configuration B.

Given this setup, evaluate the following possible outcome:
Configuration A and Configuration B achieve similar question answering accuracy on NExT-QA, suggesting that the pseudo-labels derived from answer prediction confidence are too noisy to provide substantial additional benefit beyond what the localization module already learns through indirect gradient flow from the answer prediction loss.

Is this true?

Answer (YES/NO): NO